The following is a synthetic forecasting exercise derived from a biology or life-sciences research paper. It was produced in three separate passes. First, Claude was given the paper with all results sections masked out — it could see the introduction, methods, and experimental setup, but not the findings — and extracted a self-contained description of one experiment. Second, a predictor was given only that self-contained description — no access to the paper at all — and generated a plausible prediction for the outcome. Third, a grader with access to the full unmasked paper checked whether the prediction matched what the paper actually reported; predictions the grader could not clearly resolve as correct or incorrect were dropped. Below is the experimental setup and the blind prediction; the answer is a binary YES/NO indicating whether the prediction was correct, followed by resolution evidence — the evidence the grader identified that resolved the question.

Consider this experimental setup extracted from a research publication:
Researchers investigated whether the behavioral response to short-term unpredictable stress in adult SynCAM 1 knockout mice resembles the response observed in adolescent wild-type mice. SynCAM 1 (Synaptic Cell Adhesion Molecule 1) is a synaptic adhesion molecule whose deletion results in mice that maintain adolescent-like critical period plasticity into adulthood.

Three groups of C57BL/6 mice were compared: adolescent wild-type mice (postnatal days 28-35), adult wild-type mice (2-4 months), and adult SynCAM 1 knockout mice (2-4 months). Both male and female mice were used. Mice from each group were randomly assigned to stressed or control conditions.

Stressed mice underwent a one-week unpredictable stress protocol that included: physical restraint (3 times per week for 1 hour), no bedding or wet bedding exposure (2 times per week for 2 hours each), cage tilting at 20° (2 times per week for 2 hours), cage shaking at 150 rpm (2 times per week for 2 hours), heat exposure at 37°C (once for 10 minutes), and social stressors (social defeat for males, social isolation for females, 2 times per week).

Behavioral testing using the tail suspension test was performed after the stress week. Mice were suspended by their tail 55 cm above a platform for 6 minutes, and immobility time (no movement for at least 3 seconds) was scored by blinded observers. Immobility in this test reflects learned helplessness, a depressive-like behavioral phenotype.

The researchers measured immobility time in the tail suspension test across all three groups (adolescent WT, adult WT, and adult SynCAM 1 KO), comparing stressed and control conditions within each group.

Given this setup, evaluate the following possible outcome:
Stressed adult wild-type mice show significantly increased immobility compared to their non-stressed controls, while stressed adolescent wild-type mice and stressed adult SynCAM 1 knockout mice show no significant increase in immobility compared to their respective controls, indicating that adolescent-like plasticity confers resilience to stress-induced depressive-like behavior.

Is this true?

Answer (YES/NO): YES